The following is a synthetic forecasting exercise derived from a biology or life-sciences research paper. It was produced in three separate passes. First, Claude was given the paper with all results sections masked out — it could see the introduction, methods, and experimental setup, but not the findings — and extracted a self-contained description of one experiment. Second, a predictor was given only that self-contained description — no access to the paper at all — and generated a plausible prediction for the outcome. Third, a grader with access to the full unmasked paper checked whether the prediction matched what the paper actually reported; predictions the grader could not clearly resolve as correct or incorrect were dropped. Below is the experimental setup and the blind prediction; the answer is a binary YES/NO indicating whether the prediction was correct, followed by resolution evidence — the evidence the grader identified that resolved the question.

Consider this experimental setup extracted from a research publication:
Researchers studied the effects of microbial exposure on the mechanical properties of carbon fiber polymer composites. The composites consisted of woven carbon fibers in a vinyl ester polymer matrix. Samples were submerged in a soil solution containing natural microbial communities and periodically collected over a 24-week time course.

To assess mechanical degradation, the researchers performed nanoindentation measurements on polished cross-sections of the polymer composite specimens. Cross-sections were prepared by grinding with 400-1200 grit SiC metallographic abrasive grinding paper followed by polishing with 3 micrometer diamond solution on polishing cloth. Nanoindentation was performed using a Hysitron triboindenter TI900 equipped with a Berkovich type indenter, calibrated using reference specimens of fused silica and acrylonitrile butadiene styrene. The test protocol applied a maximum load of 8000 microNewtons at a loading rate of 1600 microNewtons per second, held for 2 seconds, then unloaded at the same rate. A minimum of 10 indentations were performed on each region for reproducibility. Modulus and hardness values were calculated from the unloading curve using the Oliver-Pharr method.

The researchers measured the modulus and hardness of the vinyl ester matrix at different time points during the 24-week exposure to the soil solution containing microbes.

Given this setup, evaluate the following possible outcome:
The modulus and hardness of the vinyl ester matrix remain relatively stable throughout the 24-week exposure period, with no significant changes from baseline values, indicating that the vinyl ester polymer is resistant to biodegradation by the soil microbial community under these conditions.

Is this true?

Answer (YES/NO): NO